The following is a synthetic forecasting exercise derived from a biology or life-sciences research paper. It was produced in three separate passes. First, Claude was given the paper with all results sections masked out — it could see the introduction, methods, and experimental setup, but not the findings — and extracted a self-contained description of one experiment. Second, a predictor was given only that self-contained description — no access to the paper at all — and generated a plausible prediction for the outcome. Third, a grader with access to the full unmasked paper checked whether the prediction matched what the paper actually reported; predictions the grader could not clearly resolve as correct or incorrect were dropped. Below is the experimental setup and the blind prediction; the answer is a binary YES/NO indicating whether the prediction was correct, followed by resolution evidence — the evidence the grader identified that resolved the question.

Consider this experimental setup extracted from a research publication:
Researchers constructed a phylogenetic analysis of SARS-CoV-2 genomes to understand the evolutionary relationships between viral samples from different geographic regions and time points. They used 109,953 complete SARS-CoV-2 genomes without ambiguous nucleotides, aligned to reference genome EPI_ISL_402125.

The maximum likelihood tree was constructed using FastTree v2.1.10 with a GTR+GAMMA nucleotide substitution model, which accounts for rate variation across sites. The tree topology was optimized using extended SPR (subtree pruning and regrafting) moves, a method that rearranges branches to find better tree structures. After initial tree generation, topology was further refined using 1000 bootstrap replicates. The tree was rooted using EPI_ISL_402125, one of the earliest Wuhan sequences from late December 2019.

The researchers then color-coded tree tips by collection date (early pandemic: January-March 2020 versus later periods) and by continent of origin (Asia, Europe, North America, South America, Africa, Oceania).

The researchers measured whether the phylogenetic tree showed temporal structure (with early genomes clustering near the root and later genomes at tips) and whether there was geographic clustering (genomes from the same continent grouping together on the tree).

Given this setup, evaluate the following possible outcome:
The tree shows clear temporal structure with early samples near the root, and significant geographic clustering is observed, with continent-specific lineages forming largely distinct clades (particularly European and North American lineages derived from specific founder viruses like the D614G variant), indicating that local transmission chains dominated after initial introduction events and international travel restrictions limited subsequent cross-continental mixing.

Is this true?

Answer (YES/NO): NO